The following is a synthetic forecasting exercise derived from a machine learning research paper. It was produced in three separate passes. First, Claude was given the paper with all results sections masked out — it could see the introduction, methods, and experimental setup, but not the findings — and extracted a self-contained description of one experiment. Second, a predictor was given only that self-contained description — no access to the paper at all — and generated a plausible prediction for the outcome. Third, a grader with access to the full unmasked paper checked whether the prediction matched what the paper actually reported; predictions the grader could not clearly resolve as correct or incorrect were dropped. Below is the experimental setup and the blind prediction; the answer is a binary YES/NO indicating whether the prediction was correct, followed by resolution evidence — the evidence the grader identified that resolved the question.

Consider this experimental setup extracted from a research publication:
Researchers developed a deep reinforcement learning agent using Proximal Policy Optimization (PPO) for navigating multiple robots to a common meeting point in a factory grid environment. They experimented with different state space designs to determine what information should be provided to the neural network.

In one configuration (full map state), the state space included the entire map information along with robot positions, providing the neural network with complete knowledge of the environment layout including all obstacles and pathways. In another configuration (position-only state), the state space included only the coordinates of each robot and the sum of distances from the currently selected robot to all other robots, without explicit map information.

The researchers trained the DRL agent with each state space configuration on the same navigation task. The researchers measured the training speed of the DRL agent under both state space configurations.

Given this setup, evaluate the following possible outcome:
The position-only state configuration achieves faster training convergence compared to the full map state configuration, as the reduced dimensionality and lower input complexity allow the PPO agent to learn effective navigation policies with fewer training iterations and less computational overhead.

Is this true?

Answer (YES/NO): YES